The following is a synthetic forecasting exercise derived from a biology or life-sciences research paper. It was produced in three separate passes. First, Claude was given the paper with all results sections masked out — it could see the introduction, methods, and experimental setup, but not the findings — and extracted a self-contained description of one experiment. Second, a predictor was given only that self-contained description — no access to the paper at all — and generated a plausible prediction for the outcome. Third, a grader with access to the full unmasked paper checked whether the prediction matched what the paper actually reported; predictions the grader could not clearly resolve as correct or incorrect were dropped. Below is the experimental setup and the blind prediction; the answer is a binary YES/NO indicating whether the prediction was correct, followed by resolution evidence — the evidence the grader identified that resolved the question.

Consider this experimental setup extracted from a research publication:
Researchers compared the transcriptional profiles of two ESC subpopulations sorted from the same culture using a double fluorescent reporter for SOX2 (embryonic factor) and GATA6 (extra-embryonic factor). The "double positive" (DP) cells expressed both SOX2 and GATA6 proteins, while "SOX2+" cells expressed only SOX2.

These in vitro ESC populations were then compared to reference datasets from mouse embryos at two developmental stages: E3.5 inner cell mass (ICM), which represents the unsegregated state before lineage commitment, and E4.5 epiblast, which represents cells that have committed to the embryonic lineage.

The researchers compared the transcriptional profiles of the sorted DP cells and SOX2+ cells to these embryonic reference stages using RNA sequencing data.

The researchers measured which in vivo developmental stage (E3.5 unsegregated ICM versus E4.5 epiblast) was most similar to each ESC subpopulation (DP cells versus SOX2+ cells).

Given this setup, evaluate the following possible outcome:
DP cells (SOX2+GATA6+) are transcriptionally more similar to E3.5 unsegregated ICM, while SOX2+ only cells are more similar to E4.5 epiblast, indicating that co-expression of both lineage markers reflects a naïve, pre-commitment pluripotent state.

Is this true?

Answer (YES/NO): YES